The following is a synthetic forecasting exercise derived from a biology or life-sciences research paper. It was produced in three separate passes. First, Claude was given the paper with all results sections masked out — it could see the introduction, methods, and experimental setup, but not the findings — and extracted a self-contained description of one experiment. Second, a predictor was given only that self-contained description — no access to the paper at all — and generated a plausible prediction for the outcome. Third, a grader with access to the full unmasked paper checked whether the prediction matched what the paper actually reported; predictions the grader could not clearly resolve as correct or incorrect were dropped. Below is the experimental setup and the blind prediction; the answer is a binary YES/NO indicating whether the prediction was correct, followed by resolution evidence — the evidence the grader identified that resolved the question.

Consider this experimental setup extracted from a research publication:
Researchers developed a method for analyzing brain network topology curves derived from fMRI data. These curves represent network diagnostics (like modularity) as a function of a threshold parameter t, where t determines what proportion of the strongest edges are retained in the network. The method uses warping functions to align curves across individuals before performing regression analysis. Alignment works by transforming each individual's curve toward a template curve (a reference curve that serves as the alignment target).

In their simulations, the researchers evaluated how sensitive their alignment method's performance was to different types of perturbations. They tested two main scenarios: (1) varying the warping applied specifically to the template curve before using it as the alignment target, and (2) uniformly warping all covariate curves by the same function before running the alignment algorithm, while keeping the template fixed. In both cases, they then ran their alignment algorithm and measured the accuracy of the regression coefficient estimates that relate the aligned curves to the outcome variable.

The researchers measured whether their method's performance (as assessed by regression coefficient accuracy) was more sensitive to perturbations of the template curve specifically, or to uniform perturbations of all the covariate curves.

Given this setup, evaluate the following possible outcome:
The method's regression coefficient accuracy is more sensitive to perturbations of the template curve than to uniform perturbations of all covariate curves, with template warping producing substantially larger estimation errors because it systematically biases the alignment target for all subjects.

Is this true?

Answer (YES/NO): YES